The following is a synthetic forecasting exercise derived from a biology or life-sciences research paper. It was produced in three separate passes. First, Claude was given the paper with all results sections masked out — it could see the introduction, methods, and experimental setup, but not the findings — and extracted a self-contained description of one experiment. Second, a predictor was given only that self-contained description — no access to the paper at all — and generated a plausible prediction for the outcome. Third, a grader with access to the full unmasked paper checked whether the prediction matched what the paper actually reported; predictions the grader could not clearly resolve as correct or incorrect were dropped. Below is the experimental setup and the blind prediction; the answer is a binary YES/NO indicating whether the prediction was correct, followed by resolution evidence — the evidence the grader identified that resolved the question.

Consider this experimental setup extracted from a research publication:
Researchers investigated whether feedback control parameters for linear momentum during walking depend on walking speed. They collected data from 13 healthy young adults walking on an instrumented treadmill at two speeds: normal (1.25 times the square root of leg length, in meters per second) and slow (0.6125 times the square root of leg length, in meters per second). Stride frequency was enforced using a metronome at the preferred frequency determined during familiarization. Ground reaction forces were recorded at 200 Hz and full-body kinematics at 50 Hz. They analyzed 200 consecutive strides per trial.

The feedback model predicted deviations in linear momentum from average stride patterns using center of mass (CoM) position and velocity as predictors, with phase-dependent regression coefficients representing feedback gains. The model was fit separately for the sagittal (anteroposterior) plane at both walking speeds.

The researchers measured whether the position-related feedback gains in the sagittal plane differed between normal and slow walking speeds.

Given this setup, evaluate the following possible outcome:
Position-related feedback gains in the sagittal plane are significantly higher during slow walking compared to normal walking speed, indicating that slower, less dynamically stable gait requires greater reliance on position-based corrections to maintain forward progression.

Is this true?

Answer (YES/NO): NO